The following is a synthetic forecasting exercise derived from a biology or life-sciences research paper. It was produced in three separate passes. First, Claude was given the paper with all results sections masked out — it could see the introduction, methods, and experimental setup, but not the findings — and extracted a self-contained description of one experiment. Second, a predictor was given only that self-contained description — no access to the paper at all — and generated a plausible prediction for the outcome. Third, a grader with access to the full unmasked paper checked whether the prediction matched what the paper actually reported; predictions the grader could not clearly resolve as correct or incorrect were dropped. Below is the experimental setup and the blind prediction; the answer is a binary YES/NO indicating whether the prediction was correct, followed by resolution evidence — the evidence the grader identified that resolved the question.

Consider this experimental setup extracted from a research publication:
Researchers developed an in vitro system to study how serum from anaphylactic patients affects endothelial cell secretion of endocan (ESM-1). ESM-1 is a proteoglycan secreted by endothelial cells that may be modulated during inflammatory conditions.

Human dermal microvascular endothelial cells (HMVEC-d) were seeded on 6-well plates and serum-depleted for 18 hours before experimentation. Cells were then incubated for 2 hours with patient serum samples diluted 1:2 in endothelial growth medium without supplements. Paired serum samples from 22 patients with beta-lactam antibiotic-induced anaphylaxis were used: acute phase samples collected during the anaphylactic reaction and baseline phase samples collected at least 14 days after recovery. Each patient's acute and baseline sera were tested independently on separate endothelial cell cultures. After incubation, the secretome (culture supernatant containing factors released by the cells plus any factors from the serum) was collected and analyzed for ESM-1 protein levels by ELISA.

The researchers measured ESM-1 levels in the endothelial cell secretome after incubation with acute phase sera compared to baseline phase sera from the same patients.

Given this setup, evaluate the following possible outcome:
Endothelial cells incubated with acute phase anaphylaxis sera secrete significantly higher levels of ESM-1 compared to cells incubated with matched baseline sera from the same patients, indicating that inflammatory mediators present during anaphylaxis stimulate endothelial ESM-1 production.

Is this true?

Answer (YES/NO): YES